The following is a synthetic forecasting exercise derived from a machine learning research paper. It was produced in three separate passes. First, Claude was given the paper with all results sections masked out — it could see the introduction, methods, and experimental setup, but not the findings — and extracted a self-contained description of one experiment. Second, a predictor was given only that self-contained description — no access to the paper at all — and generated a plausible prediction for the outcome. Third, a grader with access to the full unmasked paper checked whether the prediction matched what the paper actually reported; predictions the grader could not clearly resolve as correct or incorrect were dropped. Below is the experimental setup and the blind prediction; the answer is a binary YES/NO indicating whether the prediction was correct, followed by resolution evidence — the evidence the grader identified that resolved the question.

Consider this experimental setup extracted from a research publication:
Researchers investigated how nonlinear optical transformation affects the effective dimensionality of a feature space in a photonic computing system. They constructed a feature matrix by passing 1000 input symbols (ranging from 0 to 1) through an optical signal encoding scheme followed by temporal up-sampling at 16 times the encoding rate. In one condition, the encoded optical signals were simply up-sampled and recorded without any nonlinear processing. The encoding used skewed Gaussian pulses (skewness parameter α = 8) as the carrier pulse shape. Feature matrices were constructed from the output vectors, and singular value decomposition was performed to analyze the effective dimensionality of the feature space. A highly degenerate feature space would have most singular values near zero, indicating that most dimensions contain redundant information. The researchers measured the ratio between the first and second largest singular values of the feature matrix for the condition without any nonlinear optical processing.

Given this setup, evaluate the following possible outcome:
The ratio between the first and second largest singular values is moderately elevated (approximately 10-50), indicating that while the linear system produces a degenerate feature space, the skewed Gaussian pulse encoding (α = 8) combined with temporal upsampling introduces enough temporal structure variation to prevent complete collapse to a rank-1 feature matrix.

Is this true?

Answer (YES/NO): NO